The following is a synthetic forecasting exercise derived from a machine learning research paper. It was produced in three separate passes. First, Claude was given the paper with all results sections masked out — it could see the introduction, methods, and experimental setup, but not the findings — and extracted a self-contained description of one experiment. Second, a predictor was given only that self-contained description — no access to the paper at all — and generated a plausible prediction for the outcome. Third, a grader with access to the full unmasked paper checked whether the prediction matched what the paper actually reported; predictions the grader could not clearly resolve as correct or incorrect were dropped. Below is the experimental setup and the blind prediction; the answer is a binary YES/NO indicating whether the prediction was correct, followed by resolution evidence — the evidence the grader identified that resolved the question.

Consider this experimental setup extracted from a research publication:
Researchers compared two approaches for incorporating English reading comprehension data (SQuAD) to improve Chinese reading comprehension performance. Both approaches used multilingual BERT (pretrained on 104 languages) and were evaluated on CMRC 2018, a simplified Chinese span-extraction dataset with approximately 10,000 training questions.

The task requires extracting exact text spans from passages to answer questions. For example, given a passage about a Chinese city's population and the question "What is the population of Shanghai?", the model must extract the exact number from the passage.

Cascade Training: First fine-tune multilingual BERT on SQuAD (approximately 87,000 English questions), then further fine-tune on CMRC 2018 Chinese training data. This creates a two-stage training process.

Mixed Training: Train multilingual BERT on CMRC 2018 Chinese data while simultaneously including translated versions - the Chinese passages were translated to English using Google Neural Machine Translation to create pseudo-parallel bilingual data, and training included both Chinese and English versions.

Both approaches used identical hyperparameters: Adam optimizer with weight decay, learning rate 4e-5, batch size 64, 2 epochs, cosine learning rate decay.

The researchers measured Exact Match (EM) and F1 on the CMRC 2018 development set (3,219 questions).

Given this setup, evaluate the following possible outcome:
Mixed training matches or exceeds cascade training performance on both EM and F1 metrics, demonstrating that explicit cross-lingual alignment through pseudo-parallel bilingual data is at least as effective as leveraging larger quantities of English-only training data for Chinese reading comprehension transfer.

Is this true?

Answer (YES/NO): YES